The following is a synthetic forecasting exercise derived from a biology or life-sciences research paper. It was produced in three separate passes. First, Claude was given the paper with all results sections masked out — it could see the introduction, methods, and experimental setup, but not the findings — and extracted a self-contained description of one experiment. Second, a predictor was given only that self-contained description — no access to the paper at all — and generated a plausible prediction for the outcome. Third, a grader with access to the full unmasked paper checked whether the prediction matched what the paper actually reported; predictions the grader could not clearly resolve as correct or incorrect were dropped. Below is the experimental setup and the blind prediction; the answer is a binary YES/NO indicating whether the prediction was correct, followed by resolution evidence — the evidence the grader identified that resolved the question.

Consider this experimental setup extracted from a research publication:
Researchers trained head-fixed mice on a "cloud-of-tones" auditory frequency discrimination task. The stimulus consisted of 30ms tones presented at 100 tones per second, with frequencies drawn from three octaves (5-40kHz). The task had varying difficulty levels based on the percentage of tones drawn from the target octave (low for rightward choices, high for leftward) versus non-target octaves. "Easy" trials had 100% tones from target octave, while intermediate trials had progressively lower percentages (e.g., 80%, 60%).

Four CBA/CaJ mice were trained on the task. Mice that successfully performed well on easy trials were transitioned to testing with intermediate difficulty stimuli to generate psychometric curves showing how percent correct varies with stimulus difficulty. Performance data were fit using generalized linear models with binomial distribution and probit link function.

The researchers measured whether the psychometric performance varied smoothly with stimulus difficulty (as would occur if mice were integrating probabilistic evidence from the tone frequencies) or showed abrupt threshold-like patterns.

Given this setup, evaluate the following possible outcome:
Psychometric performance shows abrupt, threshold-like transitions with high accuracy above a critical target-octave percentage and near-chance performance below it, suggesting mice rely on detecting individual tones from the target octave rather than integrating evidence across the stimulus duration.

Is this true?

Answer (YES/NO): NO